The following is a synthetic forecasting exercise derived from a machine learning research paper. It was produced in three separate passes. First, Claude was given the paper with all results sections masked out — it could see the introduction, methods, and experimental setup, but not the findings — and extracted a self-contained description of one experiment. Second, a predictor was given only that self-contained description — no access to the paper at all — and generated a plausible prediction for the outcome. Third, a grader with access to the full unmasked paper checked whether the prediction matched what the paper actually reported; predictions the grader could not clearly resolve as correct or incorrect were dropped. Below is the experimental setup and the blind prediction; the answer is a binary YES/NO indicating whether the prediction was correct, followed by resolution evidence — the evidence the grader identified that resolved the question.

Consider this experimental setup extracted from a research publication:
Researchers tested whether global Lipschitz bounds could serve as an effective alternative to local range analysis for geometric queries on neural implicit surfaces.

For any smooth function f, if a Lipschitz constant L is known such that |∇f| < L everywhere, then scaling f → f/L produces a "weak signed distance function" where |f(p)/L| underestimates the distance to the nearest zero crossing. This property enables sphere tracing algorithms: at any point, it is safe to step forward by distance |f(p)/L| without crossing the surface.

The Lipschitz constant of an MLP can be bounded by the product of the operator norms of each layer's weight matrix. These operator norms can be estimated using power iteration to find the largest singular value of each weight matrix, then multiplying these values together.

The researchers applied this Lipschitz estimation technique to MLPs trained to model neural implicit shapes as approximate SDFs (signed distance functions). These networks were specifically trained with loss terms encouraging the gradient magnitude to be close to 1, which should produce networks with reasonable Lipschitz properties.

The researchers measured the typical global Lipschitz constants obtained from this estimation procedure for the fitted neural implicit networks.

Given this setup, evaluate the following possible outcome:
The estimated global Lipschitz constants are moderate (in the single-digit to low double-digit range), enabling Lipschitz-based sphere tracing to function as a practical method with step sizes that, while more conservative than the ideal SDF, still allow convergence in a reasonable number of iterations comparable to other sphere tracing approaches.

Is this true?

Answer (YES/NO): NO